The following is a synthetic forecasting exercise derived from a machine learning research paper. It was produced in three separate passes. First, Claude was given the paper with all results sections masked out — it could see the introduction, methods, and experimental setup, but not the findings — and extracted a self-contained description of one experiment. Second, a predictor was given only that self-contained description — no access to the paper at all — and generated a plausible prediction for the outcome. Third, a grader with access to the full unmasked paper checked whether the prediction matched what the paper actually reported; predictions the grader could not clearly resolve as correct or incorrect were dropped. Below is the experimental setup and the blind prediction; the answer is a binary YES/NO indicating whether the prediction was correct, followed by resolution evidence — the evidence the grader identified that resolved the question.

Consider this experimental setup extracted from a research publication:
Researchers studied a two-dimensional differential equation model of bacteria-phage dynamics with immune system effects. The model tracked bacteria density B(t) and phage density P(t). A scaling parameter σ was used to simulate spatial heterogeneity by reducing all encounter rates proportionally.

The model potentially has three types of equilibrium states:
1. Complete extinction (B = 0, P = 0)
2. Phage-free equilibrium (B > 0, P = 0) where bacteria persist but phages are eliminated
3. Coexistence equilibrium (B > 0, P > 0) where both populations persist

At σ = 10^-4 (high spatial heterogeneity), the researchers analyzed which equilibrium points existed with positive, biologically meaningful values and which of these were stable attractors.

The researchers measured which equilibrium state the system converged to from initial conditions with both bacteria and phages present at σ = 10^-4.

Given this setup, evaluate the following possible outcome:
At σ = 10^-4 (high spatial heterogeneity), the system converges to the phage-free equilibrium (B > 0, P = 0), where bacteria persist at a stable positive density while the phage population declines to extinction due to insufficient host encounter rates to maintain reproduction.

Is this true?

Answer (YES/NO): YES